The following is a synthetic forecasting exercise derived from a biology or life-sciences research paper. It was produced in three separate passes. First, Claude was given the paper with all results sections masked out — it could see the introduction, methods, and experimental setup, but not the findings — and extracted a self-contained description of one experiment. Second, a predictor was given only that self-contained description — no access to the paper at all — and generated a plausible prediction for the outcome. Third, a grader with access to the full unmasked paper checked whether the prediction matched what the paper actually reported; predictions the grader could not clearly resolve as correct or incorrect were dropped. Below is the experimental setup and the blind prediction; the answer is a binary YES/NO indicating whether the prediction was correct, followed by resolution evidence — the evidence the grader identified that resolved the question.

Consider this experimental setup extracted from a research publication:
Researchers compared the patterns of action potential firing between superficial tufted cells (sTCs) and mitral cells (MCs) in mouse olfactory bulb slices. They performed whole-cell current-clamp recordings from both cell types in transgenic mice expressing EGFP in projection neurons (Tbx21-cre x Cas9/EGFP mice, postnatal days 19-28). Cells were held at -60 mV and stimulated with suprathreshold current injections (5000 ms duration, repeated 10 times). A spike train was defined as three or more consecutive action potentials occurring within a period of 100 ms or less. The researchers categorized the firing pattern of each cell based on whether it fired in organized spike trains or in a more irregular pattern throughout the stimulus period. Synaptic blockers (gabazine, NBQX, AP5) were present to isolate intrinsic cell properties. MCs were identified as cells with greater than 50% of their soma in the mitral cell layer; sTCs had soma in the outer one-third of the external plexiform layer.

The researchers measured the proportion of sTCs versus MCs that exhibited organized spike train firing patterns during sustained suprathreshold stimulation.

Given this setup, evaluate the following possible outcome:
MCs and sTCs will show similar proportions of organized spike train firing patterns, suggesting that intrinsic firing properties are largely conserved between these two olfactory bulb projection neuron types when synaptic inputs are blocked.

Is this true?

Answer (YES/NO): YES